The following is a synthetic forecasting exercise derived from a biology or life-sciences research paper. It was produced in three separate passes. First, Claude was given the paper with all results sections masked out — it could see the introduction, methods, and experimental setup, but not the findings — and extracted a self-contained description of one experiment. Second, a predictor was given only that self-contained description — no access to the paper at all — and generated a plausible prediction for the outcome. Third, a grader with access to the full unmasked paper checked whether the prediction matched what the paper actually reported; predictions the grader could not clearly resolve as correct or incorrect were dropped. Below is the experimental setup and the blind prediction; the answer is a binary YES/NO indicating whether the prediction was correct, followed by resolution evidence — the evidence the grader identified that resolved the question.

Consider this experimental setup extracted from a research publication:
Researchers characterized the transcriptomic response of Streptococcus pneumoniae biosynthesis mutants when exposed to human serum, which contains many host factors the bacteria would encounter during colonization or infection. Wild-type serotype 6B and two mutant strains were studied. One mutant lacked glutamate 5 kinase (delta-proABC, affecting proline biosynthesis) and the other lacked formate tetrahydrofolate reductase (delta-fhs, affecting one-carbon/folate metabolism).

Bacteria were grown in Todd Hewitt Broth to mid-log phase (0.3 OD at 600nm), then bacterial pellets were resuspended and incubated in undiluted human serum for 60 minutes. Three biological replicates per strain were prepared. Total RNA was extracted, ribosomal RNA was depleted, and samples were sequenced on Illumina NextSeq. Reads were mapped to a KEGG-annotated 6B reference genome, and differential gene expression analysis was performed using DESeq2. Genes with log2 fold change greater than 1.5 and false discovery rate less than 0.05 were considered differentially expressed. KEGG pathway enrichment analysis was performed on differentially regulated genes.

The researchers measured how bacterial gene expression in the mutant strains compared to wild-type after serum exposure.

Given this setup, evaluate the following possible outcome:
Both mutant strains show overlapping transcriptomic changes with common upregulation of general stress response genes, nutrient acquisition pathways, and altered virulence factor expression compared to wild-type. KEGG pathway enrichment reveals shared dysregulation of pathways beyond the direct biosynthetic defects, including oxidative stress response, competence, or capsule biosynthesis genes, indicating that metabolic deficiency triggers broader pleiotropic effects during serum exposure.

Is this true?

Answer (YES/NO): YES